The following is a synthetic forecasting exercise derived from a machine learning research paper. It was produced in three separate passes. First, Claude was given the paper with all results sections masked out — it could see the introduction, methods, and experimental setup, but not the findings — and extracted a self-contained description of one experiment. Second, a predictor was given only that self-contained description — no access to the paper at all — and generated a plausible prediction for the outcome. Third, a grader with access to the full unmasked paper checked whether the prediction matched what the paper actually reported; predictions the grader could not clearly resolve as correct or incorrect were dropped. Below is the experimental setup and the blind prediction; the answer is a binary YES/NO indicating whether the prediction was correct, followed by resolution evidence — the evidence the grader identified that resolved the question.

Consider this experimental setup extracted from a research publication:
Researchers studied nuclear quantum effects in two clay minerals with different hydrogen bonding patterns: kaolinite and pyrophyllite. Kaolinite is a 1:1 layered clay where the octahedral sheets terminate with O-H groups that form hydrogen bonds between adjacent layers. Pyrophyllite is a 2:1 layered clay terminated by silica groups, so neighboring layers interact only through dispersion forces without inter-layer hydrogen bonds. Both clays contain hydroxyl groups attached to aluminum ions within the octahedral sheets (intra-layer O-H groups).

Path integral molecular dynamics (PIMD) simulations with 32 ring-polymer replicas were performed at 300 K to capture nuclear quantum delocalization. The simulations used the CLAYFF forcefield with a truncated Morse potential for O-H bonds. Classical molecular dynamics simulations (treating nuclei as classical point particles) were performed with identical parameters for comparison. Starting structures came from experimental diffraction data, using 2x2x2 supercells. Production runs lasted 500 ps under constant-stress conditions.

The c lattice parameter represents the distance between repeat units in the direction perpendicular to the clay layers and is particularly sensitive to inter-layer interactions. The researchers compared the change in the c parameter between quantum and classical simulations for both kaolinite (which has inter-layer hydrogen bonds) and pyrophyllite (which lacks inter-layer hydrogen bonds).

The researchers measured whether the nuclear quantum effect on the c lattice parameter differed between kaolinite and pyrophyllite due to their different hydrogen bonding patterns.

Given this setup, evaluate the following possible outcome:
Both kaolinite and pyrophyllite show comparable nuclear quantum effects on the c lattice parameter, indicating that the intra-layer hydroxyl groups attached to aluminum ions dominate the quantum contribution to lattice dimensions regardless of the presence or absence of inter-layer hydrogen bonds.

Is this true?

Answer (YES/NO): NO